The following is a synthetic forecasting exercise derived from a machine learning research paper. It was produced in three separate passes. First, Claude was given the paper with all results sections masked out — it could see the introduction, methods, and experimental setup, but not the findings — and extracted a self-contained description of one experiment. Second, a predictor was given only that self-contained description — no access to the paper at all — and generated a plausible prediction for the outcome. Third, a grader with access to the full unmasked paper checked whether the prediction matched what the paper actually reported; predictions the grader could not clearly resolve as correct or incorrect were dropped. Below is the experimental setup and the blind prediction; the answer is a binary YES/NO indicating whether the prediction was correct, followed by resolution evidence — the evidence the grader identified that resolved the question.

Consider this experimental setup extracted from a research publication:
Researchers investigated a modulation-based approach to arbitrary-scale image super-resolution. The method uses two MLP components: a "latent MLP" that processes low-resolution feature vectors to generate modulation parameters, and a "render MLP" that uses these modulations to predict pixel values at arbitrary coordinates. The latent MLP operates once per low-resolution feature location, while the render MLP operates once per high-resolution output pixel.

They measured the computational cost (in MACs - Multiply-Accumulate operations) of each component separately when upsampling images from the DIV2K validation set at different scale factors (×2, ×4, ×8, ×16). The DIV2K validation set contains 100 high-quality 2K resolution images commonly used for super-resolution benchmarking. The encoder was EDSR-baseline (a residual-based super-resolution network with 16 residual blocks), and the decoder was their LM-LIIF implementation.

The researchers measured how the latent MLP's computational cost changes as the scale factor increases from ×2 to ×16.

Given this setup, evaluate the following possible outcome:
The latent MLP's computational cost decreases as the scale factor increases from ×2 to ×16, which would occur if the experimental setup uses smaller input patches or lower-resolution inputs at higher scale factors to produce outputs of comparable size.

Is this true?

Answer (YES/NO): YES